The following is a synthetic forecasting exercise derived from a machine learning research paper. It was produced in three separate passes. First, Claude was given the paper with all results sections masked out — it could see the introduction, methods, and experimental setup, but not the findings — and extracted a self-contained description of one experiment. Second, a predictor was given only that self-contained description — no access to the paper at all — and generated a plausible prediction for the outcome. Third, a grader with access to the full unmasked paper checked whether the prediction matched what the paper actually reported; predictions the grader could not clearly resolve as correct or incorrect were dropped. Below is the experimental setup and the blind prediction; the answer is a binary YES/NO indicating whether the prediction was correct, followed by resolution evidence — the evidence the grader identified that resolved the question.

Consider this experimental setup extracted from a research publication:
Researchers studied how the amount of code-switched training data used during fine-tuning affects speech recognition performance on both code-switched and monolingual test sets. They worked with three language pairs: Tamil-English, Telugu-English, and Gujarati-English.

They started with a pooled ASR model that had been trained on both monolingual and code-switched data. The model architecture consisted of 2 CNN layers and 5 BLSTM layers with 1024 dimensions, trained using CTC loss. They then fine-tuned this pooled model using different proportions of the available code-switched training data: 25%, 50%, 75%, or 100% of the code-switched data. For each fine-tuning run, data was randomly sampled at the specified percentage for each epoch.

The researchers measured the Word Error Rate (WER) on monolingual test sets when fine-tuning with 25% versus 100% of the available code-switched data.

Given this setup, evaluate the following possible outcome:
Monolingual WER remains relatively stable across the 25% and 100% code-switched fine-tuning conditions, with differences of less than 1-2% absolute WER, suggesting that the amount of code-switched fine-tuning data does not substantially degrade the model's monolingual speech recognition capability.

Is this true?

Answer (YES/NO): NO